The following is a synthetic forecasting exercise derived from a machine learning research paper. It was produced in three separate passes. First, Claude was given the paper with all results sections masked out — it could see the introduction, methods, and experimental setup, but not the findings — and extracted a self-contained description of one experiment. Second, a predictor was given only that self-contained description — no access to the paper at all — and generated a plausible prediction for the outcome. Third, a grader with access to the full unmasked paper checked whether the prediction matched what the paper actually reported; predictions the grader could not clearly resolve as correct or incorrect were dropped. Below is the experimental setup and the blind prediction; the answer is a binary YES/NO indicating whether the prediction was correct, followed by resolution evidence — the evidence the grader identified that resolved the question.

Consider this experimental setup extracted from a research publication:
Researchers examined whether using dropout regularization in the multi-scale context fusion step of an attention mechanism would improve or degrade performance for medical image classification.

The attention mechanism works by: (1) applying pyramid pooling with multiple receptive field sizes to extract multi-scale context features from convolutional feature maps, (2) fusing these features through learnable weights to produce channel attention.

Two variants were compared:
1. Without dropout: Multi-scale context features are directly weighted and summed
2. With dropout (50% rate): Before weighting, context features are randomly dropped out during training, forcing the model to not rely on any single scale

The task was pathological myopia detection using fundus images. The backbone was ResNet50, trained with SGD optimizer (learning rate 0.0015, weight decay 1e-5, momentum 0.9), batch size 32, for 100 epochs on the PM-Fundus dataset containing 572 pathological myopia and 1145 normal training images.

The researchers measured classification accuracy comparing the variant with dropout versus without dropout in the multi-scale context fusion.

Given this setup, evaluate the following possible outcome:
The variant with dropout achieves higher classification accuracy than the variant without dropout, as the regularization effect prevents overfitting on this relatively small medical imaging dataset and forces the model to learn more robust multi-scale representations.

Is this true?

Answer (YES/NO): NO